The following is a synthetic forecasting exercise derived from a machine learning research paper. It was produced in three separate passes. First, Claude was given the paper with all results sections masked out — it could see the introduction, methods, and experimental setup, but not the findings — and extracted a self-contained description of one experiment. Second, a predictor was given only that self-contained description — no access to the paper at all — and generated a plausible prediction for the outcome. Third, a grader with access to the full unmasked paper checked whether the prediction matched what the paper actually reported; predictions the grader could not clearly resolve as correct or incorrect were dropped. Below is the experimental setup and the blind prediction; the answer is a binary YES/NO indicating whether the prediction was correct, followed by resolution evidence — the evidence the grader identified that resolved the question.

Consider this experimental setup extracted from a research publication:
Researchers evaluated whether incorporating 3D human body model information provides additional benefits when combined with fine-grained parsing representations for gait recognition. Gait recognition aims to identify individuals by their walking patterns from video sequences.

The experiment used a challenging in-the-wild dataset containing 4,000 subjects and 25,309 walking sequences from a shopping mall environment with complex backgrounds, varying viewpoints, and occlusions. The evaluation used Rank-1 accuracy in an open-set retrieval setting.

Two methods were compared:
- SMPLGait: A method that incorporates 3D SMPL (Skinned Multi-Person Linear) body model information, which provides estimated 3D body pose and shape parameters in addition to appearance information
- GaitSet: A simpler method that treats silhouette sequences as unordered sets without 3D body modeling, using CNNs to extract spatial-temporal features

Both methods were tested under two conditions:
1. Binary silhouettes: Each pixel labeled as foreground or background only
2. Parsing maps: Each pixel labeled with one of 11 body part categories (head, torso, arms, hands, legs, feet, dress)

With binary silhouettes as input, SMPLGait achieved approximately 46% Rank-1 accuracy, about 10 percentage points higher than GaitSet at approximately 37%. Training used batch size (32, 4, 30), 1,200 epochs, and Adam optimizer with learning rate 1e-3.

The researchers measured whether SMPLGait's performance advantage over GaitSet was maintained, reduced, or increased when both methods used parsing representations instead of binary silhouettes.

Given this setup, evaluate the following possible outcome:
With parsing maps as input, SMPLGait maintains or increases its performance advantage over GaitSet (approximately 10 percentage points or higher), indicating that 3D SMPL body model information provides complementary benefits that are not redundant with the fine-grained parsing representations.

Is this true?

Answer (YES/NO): NO